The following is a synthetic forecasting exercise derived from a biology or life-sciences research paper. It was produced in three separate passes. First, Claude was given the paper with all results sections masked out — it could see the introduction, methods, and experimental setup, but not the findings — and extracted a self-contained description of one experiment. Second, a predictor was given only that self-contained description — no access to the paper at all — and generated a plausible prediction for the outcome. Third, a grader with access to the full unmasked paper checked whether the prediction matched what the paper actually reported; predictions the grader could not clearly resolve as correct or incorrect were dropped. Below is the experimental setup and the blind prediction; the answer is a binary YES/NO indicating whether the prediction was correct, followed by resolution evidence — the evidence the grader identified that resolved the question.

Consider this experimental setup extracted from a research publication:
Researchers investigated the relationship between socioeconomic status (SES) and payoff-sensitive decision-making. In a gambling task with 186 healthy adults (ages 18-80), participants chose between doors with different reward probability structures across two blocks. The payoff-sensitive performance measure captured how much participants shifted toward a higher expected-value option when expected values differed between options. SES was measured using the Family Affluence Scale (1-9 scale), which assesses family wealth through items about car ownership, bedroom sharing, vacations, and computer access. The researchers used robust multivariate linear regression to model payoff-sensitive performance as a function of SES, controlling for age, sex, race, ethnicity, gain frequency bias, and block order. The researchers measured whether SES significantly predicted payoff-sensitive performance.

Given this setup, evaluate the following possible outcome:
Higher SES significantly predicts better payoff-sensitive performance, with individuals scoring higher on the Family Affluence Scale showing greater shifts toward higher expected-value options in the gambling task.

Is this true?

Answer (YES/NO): NO